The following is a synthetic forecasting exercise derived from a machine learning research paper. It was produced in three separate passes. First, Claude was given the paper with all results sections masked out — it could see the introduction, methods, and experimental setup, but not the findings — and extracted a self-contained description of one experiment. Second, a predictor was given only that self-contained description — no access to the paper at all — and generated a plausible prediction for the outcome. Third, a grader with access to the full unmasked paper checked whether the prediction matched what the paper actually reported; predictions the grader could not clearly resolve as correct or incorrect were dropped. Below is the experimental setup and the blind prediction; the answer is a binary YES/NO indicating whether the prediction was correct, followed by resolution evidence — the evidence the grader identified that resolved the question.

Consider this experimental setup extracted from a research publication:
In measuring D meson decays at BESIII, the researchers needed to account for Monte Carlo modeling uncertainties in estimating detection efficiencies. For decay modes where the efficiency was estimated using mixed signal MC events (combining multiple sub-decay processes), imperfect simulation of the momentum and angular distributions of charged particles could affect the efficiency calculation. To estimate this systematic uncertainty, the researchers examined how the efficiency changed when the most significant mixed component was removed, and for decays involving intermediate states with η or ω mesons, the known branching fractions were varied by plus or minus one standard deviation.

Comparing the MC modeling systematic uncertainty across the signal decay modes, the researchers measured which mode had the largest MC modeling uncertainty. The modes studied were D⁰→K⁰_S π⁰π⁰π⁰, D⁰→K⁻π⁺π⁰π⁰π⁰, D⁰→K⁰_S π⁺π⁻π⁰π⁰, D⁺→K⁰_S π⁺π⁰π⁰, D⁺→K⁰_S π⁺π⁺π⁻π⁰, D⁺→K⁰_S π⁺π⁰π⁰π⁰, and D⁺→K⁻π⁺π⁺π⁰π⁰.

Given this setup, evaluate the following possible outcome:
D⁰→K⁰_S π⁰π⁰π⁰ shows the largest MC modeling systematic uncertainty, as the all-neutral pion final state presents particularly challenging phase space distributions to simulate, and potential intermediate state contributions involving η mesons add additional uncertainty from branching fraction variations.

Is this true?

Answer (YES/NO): NO